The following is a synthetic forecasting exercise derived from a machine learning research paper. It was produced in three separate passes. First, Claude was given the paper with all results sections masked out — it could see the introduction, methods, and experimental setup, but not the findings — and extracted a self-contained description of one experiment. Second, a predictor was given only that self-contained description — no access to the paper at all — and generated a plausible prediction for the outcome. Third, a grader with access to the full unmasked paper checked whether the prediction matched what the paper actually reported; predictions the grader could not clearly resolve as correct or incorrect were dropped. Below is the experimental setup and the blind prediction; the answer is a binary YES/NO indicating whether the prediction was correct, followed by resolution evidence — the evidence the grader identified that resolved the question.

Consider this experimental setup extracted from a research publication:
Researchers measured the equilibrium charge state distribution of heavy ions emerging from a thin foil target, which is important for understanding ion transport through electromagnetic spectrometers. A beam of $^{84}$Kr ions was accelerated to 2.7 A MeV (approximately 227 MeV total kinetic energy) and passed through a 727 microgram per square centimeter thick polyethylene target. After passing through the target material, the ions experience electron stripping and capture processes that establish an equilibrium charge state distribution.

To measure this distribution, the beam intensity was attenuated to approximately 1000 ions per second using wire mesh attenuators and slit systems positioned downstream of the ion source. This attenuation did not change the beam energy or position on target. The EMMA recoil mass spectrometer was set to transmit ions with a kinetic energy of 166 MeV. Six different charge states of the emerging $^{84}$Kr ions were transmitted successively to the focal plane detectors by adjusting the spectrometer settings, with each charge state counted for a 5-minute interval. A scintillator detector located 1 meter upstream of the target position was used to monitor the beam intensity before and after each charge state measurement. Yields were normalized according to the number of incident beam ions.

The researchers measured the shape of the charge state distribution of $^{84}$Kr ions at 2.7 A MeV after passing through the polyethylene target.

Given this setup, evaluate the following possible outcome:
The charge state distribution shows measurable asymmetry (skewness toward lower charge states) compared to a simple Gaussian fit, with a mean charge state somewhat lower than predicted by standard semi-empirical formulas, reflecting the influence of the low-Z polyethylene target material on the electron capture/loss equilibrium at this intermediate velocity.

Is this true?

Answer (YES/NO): NO